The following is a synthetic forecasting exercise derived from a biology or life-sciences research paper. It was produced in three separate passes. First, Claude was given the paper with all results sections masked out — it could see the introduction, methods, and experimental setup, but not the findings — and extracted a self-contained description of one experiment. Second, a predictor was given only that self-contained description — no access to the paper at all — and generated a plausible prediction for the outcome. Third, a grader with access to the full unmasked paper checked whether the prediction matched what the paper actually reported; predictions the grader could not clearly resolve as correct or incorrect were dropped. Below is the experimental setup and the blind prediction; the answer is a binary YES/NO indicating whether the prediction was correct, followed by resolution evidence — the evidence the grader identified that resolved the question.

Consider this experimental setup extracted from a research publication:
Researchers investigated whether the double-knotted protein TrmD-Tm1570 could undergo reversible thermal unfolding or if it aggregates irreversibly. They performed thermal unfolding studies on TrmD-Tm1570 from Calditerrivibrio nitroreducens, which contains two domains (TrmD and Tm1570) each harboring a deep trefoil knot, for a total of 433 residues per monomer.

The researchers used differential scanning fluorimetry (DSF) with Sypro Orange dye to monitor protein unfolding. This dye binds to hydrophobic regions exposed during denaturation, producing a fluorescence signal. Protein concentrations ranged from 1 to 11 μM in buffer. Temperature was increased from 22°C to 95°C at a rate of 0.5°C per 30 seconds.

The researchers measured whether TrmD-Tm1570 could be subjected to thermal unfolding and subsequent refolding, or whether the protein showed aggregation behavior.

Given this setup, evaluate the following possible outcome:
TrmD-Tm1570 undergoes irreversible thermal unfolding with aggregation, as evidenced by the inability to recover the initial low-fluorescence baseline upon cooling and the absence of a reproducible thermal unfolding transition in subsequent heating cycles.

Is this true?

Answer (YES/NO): YES